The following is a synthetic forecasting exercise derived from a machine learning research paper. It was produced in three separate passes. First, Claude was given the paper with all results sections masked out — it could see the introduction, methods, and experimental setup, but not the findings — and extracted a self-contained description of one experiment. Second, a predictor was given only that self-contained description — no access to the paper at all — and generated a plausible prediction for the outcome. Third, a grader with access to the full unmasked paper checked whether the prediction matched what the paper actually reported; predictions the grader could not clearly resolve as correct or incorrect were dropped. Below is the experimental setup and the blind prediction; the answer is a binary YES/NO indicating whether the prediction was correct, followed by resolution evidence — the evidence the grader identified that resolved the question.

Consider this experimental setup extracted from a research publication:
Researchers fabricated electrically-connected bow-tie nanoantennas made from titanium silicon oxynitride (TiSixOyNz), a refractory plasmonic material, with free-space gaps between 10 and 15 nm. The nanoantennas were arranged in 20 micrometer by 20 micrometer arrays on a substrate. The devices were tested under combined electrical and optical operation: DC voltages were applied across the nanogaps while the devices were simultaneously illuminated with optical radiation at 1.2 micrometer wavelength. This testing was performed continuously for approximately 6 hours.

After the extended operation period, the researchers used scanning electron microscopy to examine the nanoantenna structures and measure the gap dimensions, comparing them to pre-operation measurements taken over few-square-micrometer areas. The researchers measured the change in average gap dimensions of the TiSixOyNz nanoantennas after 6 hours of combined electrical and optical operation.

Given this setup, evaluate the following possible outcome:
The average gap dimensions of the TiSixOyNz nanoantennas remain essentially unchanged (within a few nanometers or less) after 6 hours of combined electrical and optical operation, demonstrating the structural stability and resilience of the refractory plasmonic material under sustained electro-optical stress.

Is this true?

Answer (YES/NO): NO